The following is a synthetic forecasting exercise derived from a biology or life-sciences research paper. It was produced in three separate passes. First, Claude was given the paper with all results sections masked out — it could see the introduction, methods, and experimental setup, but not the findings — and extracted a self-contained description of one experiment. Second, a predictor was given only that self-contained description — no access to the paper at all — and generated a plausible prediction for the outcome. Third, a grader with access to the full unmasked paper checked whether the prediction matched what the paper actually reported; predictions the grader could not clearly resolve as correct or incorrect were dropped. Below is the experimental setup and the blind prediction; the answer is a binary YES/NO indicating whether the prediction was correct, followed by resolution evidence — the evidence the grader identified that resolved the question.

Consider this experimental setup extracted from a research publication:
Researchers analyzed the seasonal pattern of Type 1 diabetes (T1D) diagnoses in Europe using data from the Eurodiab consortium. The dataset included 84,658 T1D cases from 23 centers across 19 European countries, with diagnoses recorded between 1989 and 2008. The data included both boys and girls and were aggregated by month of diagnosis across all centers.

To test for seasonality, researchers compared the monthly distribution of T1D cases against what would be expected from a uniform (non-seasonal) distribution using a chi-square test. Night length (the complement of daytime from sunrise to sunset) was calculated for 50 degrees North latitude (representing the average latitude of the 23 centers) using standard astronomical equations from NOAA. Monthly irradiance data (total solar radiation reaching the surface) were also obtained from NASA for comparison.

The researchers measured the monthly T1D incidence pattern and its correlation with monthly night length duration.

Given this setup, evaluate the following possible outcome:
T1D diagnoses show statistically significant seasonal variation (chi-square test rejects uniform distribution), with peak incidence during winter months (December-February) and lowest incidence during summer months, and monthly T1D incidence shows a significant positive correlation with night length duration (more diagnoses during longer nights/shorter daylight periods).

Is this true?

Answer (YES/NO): YES